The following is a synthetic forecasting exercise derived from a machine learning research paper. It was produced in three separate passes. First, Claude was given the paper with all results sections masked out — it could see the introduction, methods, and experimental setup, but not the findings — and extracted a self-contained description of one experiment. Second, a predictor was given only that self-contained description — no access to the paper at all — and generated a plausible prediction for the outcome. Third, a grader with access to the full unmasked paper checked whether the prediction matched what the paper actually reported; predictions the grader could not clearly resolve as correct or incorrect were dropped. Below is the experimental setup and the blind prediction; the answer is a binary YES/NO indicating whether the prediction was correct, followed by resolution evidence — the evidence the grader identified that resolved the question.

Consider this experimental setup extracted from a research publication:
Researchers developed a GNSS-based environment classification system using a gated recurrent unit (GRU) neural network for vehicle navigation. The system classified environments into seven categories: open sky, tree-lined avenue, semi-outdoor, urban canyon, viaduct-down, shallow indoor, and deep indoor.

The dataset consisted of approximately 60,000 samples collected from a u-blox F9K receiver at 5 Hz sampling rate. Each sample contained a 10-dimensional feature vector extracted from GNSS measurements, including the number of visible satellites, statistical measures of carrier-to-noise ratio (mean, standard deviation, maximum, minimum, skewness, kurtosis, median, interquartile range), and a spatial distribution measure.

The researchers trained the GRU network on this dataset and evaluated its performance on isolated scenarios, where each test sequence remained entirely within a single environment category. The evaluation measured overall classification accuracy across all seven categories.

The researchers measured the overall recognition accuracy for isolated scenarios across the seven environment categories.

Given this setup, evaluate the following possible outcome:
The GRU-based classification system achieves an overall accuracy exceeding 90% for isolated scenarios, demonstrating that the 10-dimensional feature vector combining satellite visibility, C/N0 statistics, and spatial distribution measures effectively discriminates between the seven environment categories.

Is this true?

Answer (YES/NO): YES